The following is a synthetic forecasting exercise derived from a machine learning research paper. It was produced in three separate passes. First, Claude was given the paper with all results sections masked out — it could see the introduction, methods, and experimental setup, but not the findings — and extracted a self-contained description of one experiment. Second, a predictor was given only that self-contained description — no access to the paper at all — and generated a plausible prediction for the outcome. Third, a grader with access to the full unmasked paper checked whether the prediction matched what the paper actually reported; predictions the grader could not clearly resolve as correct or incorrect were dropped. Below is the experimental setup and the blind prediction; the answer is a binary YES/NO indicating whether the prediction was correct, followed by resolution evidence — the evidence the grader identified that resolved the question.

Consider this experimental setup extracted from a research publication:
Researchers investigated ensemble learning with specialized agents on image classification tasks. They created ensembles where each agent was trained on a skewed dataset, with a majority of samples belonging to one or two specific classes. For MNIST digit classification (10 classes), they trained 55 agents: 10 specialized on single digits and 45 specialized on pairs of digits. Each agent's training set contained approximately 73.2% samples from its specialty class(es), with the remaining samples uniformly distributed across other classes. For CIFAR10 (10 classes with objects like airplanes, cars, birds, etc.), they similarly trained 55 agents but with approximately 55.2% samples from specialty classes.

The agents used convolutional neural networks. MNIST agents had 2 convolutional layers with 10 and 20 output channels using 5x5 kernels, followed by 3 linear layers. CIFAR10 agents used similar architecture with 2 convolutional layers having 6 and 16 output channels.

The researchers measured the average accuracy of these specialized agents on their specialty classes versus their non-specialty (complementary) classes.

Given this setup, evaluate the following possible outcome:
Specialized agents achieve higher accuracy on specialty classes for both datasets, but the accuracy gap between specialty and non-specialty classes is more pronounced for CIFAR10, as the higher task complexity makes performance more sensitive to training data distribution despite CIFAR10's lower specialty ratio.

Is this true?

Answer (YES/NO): NO